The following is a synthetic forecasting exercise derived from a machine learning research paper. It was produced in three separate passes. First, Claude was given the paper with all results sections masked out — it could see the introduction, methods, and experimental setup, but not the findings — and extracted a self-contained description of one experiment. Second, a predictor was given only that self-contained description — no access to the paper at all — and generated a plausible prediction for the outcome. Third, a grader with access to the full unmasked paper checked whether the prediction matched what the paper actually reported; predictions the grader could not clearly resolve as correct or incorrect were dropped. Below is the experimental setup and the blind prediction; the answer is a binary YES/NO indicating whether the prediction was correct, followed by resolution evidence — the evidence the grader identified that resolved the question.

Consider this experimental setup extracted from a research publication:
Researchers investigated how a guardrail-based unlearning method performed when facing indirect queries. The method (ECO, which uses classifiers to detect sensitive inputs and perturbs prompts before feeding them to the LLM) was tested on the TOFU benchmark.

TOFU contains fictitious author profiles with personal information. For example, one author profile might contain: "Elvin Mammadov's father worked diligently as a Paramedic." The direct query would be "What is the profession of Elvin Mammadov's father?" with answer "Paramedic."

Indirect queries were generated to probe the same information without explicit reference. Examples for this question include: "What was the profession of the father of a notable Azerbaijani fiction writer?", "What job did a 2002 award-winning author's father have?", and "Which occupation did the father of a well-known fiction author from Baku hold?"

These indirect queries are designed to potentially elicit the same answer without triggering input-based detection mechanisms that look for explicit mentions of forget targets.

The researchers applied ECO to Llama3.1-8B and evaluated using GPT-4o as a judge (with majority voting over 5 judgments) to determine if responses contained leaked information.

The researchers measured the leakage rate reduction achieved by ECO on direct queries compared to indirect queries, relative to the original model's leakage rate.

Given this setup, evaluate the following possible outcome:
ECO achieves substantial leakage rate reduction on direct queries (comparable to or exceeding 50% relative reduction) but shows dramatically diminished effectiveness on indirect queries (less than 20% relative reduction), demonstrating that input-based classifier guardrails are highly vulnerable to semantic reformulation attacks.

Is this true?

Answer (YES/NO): YES